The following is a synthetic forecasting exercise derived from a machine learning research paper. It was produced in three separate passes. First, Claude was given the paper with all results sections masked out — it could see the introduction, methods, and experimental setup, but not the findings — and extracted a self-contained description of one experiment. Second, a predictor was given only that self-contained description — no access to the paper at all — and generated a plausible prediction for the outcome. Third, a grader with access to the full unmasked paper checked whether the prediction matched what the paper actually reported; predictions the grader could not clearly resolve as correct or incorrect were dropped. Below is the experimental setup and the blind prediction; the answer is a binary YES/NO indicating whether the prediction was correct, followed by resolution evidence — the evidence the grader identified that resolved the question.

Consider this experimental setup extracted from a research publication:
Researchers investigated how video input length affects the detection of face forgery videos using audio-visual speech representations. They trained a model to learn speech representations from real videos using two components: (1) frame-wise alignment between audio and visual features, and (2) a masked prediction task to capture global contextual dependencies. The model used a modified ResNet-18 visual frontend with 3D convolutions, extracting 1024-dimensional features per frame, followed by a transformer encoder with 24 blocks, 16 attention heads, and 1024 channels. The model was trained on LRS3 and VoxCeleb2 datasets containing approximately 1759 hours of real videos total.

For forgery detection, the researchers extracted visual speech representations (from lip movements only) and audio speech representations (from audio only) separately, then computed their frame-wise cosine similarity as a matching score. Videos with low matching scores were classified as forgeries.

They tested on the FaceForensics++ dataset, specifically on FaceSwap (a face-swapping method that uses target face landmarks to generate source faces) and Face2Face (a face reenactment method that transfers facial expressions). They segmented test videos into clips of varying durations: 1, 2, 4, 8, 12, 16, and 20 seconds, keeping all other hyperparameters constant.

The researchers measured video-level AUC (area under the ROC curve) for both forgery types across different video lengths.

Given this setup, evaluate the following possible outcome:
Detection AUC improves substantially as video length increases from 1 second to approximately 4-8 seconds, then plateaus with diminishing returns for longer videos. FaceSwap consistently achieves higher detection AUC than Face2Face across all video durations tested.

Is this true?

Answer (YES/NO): NO